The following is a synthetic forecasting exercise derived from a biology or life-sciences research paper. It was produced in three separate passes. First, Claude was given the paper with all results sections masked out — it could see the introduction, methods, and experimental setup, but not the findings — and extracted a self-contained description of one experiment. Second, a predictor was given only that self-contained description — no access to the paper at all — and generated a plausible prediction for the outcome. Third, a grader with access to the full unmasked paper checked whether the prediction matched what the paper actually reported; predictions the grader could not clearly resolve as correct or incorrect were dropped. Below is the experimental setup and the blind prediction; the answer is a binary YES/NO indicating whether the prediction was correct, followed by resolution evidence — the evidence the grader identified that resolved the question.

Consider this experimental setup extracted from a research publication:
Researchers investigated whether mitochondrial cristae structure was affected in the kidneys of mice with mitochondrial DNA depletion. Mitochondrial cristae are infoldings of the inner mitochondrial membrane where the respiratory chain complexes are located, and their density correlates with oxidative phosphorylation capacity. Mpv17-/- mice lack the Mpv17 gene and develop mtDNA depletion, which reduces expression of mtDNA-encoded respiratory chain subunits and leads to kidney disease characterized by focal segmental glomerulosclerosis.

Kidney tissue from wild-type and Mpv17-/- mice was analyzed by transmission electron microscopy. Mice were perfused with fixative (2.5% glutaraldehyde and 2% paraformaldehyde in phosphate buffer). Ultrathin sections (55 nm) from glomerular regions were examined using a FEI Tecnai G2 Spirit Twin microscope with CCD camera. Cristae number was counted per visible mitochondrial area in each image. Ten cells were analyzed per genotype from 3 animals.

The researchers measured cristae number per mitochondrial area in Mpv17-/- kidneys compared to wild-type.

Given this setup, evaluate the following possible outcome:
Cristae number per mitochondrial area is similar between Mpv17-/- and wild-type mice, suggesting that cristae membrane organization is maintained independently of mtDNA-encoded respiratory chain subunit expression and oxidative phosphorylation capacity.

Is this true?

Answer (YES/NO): NO